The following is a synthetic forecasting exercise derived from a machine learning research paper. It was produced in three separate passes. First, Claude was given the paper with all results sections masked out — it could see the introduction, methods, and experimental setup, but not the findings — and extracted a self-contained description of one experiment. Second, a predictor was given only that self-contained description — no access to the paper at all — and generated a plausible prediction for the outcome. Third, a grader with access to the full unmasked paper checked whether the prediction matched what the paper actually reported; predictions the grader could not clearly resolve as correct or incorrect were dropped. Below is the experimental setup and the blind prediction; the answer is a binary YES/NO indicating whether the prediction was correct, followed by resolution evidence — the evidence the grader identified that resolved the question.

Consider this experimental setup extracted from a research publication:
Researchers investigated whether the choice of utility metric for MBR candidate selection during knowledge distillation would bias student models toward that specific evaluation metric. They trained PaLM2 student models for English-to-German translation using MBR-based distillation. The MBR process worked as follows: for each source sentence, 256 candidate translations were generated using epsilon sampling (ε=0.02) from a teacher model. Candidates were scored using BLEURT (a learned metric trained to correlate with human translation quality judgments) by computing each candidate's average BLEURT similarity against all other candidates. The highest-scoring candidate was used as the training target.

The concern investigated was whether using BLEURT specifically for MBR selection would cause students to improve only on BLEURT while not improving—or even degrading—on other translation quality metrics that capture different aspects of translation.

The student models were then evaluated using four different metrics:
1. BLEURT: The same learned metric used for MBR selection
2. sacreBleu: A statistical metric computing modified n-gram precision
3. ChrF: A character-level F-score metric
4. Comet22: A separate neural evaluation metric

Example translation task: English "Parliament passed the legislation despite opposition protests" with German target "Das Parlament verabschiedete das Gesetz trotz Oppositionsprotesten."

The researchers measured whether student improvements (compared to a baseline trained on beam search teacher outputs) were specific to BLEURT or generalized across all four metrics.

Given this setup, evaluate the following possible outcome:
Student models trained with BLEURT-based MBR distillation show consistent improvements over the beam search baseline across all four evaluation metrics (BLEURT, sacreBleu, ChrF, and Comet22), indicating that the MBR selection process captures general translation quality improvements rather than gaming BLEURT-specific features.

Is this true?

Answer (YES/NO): YES